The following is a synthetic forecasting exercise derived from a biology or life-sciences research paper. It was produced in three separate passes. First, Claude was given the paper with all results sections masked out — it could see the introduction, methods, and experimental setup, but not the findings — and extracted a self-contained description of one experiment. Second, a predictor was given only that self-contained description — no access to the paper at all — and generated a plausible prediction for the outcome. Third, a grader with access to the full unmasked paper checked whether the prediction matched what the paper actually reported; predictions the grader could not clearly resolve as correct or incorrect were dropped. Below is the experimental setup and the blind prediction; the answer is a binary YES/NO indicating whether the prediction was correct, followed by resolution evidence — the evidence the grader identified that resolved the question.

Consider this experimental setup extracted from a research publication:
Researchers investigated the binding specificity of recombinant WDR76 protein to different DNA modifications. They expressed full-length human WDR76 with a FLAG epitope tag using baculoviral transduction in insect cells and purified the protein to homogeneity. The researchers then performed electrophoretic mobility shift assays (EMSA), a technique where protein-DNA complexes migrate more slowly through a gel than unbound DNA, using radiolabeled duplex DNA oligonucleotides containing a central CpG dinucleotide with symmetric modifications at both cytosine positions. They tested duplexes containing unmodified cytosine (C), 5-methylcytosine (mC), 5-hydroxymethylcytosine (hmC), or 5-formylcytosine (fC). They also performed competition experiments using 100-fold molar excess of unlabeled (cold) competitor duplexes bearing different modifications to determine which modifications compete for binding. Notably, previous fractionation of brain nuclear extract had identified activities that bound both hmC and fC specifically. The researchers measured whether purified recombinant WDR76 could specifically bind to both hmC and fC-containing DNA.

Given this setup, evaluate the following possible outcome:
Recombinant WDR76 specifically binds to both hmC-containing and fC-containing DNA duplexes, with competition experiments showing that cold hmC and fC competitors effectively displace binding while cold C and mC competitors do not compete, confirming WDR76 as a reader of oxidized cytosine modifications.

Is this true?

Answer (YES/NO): NO